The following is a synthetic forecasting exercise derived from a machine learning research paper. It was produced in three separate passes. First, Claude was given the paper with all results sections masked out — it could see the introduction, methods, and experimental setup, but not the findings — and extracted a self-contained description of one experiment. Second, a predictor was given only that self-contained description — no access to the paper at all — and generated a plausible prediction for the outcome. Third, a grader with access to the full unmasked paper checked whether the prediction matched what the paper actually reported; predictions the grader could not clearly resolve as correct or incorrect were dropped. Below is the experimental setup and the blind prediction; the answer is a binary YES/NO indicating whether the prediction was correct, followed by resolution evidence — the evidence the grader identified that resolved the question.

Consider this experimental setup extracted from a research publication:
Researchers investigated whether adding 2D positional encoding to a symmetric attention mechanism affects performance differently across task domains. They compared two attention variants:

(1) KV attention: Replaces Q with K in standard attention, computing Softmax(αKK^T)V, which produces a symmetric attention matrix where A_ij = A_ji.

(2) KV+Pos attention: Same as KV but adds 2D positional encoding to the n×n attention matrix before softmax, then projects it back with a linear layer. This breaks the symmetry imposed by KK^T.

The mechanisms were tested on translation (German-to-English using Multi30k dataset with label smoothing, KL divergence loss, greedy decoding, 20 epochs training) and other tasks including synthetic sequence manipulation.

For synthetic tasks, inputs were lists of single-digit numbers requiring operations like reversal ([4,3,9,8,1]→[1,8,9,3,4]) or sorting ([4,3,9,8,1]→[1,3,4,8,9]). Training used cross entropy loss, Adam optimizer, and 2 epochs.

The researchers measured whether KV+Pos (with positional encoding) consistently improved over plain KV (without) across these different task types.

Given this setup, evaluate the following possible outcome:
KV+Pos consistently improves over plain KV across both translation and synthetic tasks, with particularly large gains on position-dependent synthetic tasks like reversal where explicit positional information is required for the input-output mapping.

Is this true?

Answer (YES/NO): NO